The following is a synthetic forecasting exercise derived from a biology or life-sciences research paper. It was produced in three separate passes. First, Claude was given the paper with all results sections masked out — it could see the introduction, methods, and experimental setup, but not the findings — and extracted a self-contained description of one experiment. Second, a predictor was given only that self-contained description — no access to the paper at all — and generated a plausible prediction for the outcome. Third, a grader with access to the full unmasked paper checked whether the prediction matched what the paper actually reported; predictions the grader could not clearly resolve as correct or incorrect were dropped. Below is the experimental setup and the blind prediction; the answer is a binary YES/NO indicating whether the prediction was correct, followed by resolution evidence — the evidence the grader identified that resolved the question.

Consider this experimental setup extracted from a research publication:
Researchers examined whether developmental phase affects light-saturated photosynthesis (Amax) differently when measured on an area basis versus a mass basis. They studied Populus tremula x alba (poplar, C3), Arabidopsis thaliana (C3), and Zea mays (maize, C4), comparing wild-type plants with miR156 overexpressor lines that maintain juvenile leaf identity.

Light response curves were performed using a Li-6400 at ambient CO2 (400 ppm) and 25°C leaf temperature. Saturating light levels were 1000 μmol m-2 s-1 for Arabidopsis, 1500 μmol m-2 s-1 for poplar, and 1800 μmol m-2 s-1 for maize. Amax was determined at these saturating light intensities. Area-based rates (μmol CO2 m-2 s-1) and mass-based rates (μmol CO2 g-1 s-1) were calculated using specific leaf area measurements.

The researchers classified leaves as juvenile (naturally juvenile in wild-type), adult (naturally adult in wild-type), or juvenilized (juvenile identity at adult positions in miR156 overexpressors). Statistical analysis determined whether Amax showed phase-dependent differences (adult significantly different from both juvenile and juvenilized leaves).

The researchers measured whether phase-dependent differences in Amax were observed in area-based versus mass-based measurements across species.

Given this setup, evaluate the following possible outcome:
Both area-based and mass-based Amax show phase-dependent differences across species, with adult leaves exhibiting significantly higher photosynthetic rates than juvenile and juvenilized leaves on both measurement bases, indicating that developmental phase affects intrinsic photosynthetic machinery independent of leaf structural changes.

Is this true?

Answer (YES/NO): NO